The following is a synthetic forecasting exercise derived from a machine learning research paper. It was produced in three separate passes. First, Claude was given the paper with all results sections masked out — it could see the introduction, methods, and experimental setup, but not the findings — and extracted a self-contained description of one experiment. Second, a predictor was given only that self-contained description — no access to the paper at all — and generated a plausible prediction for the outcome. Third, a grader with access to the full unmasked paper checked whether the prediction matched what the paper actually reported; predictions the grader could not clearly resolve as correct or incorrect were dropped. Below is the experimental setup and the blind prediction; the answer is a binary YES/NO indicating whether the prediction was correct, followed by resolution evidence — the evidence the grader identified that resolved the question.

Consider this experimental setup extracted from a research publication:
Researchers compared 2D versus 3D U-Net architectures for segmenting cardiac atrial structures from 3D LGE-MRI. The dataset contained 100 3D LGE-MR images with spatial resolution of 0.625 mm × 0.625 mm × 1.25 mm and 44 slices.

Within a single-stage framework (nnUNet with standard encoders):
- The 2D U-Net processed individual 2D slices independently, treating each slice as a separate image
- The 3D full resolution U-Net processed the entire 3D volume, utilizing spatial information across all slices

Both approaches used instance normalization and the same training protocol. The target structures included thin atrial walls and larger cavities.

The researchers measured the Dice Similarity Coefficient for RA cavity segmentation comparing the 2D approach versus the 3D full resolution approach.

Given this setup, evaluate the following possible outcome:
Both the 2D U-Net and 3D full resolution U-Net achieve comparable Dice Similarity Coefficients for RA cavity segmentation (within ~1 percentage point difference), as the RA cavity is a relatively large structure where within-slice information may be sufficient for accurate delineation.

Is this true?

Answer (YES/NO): YES